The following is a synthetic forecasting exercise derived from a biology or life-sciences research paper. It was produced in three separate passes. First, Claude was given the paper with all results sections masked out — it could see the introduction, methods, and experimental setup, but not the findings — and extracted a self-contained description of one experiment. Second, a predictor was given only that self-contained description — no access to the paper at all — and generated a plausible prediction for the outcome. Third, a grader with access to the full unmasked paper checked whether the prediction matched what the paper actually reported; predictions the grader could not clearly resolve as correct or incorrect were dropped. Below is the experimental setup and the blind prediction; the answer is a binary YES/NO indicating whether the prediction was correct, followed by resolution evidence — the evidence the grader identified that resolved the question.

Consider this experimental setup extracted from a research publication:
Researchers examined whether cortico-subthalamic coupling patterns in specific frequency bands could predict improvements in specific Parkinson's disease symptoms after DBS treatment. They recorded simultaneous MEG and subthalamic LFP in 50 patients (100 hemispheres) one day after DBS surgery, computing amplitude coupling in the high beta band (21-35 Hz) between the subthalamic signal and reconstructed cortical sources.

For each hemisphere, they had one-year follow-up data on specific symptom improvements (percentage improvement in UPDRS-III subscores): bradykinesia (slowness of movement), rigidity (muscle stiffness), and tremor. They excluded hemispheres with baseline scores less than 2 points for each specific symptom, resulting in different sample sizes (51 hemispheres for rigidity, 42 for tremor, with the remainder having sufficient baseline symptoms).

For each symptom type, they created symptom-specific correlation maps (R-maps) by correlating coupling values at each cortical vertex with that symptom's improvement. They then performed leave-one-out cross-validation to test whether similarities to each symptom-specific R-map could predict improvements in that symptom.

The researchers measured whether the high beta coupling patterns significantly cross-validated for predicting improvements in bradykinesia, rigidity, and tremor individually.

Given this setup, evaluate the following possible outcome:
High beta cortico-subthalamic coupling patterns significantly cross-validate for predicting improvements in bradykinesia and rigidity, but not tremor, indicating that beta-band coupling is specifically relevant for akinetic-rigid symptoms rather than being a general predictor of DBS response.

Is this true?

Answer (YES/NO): YES